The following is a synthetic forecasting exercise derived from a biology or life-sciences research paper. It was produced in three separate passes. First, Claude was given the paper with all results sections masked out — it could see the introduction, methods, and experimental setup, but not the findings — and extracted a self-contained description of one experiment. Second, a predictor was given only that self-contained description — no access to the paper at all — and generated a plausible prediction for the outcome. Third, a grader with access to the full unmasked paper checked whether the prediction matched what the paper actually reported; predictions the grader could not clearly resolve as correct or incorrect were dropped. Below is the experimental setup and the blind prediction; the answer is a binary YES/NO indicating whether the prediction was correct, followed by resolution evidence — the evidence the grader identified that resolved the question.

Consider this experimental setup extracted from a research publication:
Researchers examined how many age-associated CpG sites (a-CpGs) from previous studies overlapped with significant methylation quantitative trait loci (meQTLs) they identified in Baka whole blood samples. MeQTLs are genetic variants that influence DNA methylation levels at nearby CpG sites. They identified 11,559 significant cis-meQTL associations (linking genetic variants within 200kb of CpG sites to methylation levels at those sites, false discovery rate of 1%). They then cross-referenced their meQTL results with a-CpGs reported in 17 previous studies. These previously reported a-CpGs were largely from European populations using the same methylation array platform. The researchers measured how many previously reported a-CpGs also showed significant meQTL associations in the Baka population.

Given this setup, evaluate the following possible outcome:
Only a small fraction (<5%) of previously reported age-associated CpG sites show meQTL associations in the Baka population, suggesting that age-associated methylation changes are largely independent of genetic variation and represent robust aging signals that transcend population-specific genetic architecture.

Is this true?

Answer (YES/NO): NO